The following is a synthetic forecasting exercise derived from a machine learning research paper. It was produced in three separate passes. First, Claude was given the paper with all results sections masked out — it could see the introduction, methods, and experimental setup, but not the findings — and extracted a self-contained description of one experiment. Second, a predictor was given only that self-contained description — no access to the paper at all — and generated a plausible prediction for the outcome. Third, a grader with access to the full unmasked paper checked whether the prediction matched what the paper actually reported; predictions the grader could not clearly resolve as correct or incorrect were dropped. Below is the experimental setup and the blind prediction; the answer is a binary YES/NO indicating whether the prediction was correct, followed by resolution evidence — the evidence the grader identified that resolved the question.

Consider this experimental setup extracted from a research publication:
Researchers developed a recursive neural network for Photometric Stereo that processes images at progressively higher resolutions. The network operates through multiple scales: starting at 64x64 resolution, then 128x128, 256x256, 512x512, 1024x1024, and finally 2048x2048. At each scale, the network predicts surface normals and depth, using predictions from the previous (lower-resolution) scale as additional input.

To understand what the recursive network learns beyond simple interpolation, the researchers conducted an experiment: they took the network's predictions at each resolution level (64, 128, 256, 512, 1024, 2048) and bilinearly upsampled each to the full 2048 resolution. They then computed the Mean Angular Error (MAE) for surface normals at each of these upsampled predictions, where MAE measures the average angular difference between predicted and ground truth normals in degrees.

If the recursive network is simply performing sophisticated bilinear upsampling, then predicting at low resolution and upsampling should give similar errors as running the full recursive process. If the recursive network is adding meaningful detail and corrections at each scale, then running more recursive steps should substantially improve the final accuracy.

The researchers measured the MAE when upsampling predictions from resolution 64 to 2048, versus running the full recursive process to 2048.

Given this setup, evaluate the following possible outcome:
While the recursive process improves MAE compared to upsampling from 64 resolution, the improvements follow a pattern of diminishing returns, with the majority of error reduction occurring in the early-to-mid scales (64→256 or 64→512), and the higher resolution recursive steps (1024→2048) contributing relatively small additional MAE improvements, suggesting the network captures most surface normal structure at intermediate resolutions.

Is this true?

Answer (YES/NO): YES